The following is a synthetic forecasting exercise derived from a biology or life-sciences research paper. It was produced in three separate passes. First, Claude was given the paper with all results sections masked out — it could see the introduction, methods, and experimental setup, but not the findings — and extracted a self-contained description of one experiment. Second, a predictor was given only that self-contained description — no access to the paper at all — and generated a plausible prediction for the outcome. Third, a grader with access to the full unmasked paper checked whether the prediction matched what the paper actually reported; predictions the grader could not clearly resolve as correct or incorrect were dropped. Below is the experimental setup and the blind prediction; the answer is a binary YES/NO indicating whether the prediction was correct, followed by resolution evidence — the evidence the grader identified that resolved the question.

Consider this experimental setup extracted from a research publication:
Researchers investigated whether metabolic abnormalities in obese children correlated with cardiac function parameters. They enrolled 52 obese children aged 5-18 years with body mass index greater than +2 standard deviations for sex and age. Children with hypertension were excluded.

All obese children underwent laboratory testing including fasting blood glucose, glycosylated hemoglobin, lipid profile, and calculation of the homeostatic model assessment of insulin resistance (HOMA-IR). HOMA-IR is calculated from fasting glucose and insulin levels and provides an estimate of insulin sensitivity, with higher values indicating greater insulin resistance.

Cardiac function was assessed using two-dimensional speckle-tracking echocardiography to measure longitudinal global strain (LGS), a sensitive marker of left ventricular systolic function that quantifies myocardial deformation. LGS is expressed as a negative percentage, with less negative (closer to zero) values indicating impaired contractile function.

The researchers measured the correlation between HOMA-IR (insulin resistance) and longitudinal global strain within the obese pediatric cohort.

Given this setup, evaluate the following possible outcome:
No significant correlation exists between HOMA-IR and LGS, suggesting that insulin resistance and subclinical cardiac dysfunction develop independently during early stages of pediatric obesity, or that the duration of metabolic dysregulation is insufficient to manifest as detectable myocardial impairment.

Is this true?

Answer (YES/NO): YES